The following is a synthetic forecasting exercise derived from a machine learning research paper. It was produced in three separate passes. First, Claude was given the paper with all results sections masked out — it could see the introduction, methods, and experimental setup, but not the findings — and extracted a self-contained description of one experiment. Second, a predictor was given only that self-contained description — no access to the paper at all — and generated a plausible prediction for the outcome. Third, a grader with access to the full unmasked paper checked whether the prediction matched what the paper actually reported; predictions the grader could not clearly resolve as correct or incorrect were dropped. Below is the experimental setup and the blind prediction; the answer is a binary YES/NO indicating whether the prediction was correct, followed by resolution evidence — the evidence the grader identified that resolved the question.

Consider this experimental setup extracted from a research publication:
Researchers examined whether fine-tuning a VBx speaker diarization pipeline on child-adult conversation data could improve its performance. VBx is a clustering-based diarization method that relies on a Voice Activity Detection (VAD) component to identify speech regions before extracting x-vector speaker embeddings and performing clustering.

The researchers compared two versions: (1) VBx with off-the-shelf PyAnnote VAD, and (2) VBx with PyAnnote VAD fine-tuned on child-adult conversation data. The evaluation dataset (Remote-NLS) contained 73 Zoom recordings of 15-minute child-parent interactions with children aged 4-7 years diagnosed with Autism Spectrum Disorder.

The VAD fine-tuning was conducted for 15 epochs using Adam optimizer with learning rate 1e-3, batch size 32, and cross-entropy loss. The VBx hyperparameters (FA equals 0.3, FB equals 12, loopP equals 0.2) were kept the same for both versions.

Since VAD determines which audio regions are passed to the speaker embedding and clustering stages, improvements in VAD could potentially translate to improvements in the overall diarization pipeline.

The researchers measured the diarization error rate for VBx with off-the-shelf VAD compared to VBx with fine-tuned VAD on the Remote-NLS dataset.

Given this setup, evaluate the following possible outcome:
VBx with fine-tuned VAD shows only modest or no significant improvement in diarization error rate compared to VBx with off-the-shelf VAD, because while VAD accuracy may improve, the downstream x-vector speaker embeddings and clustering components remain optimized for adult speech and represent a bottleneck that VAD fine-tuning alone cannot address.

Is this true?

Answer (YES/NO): NO